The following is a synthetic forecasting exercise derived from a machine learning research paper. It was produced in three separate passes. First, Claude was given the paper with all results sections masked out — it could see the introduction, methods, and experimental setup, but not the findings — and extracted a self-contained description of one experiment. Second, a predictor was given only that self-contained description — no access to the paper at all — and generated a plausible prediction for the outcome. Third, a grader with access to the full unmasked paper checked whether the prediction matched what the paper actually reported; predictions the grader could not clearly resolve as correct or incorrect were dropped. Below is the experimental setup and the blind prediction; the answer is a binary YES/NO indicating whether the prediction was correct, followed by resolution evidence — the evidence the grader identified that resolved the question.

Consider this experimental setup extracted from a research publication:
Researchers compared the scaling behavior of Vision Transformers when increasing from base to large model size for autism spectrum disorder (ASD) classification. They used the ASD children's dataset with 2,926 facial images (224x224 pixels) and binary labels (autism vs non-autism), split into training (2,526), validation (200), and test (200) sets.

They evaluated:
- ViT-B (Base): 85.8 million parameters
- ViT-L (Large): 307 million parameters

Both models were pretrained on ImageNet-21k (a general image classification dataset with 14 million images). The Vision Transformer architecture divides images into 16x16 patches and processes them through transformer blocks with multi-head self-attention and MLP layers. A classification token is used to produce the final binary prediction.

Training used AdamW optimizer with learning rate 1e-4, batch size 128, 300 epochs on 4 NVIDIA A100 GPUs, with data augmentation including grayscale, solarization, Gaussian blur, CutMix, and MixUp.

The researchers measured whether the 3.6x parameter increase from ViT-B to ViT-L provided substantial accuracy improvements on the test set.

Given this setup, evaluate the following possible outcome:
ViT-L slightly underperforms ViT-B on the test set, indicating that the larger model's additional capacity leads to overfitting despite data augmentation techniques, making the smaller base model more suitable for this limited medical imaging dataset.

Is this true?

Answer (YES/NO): NO